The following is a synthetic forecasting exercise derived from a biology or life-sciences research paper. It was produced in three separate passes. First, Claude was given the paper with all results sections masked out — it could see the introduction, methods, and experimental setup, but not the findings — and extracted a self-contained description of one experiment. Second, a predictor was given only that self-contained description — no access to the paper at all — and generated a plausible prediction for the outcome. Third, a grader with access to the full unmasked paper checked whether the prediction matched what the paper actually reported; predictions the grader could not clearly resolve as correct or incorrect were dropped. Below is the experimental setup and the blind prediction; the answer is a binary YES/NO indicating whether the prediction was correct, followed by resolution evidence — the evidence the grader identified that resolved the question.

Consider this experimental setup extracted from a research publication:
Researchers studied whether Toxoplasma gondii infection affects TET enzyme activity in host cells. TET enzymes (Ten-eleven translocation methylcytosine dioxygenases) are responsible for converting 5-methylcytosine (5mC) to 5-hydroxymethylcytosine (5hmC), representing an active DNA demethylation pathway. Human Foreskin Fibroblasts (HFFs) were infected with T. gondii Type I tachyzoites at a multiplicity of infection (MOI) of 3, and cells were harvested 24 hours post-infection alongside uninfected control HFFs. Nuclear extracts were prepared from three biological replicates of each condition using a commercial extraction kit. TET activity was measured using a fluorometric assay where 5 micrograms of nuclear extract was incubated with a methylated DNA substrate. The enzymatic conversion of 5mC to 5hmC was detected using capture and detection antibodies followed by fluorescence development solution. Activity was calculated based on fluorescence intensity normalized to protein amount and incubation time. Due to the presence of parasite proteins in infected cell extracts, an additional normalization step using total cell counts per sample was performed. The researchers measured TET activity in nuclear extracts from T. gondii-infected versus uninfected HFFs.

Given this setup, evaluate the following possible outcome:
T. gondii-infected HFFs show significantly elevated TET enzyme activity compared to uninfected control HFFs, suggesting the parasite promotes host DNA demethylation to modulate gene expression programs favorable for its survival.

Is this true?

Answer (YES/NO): NO